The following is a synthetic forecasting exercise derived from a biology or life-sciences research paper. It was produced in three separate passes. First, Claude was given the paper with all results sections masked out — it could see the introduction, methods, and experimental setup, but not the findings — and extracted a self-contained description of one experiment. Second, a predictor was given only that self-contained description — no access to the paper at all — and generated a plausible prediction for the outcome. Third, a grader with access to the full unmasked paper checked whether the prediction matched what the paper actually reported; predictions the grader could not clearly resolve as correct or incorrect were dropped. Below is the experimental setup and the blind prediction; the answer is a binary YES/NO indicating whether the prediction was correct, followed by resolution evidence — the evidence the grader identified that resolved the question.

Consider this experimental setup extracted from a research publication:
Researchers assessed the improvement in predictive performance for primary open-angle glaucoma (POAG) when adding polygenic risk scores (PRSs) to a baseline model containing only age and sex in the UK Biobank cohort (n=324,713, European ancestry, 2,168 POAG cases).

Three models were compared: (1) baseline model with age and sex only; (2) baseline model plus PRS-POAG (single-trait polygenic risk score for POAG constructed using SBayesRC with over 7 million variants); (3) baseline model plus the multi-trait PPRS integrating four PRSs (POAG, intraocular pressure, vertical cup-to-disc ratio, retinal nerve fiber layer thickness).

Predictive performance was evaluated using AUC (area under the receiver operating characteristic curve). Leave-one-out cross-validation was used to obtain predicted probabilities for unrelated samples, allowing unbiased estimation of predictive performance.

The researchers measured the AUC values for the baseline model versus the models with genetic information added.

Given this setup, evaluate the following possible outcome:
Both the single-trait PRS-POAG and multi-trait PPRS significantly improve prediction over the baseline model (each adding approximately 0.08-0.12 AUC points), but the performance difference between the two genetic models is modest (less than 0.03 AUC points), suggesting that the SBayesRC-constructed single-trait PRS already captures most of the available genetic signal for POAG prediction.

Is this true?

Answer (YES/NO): NO